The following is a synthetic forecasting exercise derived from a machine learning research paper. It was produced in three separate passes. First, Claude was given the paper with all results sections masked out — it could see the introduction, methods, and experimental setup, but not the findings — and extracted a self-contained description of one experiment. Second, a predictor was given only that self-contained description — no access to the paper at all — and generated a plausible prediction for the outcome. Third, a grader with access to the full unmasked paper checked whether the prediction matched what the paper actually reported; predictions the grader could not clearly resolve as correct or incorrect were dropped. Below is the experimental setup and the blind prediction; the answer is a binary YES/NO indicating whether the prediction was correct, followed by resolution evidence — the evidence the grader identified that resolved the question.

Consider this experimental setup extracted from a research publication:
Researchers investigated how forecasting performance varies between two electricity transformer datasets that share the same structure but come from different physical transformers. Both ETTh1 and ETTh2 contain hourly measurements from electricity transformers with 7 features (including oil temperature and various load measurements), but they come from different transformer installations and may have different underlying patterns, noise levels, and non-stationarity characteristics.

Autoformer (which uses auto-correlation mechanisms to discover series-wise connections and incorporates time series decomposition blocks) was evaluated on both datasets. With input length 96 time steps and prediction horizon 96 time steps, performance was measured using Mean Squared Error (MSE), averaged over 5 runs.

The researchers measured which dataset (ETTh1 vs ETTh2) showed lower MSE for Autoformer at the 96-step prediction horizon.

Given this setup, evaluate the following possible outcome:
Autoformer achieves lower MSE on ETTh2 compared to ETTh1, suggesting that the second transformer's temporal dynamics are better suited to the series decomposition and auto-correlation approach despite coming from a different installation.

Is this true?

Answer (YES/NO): YES